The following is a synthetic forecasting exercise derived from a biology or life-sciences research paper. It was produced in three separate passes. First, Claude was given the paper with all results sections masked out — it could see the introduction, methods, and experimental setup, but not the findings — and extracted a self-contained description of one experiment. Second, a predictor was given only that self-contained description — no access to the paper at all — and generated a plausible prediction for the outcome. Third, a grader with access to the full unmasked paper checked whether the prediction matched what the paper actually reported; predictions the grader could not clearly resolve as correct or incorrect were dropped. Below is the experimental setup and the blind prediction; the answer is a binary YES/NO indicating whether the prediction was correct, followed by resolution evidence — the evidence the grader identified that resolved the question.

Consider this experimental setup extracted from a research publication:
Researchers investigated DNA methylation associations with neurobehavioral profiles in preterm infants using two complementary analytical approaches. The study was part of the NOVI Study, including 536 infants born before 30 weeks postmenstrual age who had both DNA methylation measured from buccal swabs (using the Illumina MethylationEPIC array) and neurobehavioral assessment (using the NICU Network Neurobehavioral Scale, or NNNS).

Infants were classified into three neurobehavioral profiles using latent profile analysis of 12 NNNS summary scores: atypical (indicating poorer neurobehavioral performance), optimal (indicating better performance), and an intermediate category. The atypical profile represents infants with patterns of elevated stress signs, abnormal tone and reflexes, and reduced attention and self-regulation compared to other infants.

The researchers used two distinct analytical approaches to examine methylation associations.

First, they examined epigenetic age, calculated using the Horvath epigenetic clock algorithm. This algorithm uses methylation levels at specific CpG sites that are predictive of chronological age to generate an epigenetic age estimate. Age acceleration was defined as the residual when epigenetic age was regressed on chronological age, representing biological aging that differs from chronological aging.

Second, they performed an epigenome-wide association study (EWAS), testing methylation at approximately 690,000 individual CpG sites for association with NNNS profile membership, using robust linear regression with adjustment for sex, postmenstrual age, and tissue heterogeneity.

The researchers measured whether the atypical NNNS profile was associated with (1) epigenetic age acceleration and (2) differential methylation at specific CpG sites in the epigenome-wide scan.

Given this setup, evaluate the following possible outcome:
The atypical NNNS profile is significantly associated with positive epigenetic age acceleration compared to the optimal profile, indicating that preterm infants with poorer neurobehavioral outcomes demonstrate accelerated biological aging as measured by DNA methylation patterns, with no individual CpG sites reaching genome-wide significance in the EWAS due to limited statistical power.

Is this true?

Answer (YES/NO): NO